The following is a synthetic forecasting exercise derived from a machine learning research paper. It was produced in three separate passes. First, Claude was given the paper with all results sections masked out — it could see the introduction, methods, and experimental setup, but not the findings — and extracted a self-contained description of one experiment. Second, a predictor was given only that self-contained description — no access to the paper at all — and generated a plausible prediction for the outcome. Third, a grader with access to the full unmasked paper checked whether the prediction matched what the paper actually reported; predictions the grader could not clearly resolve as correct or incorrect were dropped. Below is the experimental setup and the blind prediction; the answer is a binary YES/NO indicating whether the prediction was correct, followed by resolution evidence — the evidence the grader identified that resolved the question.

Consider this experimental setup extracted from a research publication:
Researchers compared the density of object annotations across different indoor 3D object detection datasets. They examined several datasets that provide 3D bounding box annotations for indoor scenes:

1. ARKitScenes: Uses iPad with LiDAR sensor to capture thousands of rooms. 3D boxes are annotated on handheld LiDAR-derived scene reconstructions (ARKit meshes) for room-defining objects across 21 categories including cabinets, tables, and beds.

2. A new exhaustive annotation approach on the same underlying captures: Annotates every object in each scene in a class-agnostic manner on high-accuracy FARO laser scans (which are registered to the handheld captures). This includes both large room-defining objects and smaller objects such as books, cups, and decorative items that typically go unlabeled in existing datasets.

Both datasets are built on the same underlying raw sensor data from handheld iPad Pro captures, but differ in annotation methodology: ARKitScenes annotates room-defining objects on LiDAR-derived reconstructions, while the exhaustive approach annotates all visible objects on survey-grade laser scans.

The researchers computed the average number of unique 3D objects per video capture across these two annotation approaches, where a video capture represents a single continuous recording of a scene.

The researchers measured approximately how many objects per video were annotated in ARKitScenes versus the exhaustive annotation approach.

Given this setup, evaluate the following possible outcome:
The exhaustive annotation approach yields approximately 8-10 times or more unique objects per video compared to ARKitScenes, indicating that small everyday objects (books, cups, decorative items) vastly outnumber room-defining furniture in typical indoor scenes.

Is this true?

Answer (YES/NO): YES